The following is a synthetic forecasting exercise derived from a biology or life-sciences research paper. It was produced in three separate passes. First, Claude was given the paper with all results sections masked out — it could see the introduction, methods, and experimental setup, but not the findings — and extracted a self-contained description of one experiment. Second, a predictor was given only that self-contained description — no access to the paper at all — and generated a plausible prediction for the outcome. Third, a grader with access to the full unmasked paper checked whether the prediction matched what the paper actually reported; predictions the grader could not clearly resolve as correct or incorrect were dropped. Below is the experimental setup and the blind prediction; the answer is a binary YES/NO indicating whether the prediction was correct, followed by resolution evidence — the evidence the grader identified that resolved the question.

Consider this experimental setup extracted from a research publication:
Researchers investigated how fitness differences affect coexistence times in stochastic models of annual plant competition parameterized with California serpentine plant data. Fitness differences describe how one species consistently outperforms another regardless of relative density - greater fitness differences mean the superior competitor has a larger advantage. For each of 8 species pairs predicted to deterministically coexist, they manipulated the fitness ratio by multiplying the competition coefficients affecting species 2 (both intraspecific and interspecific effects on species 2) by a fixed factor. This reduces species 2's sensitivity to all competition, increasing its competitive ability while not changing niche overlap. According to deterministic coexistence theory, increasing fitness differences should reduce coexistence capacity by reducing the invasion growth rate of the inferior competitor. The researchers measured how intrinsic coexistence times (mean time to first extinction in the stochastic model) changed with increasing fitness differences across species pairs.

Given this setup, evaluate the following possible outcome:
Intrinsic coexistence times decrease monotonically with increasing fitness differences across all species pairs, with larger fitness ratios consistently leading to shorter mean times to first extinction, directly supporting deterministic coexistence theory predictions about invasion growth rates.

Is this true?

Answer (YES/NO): NO